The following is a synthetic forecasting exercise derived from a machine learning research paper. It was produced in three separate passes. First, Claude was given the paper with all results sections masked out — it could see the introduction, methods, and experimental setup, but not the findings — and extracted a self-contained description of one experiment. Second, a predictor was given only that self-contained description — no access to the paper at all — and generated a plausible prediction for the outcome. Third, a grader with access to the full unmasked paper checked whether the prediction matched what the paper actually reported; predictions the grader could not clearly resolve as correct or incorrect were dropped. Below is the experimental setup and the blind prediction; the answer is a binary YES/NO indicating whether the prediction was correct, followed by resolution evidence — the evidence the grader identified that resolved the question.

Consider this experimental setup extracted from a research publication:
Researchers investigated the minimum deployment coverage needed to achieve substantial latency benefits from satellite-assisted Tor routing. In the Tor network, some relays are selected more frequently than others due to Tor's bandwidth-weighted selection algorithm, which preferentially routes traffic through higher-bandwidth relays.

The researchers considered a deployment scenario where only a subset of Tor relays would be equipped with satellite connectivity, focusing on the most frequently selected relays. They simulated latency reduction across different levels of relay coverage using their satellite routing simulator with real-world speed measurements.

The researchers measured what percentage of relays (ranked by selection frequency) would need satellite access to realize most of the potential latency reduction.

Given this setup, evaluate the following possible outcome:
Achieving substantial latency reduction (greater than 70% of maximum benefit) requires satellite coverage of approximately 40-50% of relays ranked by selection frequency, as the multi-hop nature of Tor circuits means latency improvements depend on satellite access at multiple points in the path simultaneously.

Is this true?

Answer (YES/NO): NO